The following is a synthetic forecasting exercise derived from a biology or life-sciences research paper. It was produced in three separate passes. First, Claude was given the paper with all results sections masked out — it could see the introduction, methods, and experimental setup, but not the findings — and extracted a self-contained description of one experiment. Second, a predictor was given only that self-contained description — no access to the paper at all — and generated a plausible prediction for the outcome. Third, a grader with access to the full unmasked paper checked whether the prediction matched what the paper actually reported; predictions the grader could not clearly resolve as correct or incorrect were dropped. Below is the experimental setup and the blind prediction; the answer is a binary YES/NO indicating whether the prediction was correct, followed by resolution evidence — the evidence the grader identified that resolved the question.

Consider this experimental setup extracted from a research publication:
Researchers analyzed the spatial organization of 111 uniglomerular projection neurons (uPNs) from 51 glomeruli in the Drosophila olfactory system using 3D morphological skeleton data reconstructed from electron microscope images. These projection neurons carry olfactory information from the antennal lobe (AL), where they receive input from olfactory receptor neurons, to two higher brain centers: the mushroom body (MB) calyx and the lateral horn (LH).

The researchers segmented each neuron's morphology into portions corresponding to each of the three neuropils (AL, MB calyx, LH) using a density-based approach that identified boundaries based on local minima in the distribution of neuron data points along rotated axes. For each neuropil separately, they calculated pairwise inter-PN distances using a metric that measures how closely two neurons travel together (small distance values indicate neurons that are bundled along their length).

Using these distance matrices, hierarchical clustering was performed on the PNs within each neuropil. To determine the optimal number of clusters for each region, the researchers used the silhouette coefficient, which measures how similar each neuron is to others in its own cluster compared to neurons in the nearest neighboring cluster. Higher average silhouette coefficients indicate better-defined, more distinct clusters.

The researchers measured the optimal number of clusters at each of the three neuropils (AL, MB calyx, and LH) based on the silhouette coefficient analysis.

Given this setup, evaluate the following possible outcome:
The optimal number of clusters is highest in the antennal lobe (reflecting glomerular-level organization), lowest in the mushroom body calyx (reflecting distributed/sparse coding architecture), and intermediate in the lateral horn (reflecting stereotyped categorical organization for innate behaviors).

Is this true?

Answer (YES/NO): YES